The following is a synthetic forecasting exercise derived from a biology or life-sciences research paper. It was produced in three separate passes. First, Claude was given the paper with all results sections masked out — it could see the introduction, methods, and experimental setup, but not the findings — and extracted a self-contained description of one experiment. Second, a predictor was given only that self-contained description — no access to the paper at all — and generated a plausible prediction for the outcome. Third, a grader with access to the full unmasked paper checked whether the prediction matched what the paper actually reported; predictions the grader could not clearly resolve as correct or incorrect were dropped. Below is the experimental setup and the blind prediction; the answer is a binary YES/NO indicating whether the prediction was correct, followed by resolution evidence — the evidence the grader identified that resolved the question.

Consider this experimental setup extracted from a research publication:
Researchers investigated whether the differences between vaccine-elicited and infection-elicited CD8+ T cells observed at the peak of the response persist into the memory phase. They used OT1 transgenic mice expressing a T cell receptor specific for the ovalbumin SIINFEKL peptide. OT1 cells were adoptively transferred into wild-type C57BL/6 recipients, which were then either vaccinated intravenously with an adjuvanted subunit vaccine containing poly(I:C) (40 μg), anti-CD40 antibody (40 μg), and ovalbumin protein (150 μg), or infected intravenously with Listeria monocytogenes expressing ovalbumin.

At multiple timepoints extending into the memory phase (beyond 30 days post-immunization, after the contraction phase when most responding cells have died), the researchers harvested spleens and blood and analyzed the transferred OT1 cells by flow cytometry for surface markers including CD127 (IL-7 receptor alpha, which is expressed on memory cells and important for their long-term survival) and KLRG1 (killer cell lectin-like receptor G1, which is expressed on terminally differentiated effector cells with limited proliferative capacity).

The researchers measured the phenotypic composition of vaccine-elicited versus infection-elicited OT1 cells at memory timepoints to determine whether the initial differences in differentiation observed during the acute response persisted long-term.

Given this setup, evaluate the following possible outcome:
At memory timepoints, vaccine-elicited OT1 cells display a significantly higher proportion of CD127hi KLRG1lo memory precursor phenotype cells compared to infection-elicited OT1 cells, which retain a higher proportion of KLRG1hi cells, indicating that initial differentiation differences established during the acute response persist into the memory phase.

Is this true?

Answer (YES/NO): NO